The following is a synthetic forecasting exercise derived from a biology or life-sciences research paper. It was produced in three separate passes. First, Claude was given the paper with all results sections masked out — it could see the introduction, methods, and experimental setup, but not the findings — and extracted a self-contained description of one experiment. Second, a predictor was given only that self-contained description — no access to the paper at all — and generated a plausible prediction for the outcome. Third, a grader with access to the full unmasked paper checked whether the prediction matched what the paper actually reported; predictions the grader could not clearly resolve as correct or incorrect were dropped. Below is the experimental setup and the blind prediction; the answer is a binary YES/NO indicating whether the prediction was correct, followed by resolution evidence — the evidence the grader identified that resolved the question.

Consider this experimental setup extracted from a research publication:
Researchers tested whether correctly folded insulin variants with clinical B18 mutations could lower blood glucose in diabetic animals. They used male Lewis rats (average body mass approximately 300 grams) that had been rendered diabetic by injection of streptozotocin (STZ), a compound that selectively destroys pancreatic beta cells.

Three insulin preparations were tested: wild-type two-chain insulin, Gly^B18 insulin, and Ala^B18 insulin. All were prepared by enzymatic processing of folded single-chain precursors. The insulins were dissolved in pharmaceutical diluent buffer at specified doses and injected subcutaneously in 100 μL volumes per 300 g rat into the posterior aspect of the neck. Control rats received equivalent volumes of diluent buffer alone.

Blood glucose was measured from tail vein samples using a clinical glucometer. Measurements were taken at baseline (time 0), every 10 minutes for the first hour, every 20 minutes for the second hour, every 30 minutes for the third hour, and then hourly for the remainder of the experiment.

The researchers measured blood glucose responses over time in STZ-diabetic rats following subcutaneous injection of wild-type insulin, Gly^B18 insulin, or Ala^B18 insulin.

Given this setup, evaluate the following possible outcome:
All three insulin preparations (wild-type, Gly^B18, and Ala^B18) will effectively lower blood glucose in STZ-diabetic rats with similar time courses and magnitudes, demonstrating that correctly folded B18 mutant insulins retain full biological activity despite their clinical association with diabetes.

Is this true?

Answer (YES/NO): NO